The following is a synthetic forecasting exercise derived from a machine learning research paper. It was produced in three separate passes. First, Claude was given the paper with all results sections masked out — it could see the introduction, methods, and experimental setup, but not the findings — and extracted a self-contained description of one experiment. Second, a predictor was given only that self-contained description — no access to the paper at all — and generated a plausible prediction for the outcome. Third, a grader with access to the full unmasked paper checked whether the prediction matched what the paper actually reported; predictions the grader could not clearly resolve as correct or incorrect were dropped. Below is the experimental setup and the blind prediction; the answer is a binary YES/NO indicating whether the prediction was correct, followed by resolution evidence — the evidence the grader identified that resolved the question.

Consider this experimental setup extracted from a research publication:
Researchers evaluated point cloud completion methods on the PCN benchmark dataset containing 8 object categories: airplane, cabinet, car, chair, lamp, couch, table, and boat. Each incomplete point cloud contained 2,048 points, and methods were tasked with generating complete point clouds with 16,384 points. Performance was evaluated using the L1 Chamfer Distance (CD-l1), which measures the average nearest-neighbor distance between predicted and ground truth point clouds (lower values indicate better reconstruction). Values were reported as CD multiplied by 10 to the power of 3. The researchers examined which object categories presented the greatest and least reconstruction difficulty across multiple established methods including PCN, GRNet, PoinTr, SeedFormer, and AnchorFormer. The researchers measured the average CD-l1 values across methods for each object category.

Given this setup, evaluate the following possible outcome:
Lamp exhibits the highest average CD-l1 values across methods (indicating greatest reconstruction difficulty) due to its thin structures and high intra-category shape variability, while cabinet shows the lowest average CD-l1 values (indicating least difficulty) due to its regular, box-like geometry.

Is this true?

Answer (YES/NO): NO